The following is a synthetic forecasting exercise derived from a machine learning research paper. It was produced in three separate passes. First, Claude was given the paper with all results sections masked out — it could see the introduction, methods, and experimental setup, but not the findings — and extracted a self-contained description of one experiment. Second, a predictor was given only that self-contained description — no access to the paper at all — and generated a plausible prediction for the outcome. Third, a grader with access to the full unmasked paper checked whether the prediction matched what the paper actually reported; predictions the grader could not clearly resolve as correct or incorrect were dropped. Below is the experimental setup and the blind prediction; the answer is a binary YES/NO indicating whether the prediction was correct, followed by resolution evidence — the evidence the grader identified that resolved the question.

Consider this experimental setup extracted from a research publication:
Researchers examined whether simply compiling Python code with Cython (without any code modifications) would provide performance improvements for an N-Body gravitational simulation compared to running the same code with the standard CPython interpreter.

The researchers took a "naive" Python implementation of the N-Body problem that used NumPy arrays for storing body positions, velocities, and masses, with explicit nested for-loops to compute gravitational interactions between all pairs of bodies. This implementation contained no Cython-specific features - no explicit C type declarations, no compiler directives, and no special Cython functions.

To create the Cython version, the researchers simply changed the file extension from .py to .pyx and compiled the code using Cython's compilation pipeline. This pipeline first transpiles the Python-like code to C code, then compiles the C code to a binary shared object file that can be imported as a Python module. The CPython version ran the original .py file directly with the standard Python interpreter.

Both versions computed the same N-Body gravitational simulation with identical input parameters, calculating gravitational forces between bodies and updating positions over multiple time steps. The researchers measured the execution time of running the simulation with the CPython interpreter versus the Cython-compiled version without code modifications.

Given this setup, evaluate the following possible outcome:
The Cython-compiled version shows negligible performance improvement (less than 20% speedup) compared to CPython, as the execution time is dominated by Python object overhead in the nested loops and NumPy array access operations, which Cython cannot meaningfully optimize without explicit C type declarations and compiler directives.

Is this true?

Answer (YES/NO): YES